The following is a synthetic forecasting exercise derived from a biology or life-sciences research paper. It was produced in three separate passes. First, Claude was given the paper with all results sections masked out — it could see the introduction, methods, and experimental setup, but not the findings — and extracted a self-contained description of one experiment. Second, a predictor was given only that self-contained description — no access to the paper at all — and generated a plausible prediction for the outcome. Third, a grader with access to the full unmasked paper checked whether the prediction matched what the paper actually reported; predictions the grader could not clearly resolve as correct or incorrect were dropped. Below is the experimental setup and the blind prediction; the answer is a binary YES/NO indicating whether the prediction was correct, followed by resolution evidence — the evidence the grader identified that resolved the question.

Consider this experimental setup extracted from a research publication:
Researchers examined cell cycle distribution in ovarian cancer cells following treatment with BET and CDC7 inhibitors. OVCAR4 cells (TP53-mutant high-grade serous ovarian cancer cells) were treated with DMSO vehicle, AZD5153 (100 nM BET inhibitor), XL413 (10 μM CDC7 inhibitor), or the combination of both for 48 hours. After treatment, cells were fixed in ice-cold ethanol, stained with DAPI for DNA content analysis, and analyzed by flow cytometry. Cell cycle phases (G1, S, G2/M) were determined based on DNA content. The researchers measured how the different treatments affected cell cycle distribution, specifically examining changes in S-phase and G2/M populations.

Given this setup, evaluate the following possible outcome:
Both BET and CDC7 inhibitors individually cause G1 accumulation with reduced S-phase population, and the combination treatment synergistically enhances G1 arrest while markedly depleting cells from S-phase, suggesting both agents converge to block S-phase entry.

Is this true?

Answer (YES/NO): NO